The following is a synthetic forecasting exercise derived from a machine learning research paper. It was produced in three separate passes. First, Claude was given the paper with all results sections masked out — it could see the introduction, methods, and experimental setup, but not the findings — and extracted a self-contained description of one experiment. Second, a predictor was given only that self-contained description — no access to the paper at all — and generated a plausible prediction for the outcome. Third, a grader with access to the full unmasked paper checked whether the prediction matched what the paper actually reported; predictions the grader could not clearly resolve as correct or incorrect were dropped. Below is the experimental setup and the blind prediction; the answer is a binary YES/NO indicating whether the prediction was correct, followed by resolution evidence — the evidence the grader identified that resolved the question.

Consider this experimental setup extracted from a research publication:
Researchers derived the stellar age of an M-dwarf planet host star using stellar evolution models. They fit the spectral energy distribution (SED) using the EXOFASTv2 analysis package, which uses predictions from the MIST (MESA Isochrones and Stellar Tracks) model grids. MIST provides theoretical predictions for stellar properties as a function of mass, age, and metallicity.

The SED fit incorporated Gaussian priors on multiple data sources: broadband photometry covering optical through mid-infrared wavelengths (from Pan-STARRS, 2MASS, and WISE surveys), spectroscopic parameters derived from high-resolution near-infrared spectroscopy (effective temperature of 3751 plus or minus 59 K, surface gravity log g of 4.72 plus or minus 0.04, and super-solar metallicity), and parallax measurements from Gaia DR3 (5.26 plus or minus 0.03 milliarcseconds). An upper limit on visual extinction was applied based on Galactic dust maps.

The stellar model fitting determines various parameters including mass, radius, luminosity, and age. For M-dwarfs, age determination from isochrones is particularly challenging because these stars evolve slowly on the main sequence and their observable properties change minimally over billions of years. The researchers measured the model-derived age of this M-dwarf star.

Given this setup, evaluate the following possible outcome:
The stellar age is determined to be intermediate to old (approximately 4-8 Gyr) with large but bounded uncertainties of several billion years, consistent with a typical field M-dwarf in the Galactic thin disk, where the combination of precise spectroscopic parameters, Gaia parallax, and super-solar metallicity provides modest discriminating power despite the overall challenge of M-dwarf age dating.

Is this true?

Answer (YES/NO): NO